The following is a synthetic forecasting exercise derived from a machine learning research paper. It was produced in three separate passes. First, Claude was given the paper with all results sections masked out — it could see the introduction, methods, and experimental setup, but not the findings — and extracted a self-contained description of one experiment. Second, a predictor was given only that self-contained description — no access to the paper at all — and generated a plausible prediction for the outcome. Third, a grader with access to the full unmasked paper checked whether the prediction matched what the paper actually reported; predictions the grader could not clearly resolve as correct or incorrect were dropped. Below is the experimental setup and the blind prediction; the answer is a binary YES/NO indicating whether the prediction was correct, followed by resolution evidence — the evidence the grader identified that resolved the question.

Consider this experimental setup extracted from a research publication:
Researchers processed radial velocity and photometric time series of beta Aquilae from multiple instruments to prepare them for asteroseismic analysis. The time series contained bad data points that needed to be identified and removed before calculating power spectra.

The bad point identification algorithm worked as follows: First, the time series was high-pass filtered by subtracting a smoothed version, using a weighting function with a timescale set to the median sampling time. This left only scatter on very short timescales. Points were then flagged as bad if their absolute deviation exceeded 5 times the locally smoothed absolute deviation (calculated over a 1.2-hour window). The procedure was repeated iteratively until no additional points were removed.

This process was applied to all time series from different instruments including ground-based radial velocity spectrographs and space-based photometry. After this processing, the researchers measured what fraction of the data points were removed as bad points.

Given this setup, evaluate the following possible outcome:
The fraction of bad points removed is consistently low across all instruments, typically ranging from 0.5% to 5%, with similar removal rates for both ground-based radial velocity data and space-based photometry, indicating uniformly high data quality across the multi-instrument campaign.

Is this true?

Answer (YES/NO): YES